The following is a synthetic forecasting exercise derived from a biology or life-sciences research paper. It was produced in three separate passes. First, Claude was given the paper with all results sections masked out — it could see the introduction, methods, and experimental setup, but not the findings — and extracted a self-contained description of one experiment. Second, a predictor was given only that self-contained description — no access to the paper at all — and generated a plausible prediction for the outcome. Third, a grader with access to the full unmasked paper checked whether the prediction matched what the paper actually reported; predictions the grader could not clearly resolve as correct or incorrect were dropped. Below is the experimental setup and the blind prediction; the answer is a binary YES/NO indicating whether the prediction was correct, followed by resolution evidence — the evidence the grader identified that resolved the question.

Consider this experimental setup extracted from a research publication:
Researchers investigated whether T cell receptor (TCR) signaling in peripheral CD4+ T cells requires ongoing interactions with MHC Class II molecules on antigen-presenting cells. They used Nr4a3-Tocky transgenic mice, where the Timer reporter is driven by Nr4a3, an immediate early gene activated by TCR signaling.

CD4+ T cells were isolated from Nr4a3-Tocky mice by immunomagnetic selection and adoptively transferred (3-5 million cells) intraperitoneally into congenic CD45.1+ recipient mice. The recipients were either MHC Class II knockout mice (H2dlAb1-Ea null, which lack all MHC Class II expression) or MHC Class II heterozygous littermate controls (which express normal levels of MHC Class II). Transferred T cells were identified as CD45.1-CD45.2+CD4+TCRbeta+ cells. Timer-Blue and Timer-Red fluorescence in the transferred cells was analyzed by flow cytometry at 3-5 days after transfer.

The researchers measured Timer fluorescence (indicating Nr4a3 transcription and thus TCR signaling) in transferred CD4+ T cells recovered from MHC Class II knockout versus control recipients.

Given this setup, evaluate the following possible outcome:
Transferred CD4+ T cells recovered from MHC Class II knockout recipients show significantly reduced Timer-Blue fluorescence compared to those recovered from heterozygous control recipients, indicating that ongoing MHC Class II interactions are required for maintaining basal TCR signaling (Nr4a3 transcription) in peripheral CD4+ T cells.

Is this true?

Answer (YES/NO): YES